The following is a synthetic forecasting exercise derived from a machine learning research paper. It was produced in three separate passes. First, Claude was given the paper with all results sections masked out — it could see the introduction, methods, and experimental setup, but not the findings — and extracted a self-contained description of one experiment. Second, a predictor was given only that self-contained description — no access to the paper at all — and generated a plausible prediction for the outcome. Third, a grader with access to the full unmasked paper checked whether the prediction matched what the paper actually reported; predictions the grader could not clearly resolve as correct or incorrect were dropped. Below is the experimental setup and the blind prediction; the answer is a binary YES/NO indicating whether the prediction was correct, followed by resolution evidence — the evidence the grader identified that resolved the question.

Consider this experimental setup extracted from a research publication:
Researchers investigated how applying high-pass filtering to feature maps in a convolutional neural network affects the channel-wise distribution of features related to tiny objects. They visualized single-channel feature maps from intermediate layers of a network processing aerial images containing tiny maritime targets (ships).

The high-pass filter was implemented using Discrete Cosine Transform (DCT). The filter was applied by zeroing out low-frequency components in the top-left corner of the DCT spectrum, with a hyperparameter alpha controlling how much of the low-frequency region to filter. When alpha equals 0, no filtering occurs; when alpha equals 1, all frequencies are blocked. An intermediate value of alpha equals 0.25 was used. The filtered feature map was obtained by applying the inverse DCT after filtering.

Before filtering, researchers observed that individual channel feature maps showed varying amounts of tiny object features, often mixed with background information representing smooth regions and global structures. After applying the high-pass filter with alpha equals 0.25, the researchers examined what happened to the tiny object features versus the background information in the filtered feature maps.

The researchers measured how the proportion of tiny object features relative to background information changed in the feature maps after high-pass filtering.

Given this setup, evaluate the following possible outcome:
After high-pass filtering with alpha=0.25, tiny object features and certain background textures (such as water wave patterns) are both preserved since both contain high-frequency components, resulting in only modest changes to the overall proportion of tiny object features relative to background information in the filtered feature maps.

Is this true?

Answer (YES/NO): NO